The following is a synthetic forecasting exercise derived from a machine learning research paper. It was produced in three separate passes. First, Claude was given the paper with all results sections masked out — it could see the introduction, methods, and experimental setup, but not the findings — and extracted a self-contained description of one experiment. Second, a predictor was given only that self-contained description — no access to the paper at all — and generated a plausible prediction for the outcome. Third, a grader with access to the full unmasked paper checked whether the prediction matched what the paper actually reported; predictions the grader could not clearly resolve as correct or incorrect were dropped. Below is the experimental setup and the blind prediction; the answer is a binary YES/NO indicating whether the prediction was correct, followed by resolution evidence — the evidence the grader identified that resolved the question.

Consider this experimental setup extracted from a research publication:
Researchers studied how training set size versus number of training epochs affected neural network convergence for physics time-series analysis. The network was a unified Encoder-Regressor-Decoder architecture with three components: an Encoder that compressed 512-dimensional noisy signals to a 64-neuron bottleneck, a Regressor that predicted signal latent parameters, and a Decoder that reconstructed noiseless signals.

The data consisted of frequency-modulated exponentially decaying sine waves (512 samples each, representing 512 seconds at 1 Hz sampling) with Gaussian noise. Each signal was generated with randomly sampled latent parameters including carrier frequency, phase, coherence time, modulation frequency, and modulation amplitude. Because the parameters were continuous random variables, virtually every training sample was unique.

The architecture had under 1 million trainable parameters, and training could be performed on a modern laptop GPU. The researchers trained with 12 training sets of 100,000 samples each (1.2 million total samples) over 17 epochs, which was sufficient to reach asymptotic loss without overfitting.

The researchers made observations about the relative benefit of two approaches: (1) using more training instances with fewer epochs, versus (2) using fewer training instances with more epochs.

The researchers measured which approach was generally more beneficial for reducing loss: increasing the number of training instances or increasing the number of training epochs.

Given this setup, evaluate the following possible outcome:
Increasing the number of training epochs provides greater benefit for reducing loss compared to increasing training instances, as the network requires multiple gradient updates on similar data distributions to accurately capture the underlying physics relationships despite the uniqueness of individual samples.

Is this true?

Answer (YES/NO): NO